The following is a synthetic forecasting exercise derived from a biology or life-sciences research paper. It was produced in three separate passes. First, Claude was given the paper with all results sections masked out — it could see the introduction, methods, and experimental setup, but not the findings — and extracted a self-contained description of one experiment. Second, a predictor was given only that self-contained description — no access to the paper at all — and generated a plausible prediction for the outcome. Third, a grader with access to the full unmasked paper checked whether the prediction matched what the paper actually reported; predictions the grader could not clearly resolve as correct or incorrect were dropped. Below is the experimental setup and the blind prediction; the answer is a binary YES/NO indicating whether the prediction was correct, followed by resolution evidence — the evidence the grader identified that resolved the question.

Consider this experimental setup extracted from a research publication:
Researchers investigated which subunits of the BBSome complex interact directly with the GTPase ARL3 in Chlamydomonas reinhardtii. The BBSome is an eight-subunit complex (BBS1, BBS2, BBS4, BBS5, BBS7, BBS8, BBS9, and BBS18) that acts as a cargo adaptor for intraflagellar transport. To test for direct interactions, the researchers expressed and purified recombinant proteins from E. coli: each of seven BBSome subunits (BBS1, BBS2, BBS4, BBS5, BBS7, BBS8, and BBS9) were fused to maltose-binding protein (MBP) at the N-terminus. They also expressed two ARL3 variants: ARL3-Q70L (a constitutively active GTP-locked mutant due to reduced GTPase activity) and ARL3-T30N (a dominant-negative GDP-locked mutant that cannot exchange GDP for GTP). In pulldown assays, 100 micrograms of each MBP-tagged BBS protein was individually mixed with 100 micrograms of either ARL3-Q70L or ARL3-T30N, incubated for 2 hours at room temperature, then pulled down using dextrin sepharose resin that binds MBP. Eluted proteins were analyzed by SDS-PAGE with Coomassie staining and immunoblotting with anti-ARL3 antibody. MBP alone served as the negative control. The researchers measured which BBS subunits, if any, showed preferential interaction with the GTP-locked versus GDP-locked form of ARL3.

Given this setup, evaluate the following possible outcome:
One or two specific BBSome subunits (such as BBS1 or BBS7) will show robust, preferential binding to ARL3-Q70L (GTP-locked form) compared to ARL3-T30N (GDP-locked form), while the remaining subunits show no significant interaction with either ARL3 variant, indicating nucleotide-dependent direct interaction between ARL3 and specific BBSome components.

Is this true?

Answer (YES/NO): YES